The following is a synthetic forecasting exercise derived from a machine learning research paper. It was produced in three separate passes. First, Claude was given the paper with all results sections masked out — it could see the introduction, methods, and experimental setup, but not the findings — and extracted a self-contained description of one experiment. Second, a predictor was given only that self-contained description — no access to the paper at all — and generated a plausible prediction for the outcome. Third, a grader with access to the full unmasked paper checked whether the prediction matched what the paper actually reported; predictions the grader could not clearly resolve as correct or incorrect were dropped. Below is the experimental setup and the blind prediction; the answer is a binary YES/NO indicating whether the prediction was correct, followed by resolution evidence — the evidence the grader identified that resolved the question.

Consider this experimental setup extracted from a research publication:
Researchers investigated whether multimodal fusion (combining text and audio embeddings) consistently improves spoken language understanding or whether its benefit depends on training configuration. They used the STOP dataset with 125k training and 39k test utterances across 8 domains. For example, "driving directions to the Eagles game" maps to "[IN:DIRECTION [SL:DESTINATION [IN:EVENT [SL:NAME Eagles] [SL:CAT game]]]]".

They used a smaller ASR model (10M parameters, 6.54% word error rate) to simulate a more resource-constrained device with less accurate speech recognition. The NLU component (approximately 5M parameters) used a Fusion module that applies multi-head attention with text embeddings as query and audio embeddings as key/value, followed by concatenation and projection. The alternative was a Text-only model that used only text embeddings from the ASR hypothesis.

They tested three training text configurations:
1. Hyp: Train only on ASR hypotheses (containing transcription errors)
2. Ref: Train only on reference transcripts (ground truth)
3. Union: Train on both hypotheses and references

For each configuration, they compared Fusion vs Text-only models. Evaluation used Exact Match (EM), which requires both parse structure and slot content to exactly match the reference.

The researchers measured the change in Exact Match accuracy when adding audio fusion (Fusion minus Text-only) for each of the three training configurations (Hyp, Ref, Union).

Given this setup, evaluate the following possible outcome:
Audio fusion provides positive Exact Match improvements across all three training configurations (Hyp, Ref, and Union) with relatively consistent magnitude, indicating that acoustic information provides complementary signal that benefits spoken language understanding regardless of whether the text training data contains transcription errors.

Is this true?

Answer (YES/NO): NO